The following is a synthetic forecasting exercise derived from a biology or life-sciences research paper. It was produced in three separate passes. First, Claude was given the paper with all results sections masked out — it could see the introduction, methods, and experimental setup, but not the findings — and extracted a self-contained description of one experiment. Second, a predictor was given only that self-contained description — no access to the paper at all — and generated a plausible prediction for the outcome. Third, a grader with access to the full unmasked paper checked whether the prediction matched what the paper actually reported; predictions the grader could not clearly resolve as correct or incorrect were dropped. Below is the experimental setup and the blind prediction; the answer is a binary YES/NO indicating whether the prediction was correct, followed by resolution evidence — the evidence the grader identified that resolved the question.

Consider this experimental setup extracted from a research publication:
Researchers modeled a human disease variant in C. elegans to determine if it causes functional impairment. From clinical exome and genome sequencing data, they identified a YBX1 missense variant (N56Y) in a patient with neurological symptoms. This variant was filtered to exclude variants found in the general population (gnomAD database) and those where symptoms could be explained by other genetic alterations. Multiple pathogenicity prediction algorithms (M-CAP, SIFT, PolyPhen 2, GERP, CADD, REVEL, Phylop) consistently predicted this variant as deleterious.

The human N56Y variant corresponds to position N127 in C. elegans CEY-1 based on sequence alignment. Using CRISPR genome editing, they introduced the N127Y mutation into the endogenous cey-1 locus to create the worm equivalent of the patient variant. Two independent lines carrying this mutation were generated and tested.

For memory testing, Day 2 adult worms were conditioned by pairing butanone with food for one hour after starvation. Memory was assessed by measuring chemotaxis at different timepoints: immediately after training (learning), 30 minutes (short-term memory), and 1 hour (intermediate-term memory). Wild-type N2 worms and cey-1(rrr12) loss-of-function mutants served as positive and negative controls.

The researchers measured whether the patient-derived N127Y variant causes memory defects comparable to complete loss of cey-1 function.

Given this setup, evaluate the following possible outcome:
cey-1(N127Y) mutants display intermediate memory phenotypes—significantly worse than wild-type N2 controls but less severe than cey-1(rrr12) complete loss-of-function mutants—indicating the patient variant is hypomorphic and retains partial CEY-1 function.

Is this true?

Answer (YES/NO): YES